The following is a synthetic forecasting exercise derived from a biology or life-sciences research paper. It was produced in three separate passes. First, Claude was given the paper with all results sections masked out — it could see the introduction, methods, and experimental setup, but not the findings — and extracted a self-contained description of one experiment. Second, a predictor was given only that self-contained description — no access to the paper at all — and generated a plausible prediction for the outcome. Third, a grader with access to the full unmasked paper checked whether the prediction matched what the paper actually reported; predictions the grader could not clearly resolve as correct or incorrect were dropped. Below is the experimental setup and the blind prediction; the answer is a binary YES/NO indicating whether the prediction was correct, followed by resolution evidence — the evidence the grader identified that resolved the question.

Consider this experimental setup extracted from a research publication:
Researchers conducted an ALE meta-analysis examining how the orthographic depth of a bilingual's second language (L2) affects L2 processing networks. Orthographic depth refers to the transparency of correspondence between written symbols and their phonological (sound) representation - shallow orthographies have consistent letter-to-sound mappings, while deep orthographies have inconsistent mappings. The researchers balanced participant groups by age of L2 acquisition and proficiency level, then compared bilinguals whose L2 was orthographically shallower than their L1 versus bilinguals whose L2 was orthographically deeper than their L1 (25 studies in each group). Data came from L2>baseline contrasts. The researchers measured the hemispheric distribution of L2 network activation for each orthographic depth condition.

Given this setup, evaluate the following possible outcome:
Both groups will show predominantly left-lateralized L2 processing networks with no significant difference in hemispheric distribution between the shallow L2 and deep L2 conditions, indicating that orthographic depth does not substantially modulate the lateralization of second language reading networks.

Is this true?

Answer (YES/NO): NO